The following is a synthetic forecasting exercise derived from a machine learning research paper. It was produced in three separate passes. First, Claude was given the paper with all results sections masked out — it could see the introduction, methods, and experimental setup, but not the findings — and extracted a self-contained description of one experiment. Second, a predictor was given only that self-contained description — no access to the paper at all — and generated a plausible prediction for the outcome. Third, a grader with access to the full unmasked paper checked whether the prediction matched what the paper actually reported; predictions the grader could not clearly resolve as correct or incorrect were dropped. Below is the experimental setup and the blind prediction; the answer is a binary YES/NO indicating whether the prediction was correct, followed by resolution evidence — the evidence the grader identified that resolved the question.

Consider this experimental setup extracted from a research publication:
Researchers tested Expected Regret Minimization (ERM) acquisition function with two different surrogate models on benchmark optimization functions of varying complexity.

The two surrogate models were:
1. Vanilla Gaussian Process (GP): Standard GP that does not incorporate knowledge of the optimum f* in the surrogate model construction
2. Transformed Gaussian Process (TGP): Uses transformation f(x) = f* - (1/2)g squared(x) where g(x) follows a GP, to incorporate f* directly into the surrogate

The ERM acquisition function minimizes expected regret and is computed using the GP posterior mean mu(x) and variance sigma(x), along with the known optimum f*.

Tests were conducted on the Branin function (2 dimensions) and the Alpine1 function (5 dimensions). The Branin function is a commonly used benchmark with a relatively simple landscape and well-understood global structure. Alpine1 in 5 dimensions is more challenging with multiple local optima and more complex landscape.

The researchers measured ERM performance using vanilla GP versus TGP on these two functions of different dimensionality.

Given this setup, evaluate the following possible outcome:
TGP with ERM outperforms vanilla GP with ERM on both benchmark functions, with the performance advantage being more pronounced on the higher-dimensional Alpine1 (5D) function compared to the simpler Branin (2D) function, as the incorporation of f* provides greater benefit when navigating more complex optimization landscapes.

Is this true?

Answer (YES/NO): NO